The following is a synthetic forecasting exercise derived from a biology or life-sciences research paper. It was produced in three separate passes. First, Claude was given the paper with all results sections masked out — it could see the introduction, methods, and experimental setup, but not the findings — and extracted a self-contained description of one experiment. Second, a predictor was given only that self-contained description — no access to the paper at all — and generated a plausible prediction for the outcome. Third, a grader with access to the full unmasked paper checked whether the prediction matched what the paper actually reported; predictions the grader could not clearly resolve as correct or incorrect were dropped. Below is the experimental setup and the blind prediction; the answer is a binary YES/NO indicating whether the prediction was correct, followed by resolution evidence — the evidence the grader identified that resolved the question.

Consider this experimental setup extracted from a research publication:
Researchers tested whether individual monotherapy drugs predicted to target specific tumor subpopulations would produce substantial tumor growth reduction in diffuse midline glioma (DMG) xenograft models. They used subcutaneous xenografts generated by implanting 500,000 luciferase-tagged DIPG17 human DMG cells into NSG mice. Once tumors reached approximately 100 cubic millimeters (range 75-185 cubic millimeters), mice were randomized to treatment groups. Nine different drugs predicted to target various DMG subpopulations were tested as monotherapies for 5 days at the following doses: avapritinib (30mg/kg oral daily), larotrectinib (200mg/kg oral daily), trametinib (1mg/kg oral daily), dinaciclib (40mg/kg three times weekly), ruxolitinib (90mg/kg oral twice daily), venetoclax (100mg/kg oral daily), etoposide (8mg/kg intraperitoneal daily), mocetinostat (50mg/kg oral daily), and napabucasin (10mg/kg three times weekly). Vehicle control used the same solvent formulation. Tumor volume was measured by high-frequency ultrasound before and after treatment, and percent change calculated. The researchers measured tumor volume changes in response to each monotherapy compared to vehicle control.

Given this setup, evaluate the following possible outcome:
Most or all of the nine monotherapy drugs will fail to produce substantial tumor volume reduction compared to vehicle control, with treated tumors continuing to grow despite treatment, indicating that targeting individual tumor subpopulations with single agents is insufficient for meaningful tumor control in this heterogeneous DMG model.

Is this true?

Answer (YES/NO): NO